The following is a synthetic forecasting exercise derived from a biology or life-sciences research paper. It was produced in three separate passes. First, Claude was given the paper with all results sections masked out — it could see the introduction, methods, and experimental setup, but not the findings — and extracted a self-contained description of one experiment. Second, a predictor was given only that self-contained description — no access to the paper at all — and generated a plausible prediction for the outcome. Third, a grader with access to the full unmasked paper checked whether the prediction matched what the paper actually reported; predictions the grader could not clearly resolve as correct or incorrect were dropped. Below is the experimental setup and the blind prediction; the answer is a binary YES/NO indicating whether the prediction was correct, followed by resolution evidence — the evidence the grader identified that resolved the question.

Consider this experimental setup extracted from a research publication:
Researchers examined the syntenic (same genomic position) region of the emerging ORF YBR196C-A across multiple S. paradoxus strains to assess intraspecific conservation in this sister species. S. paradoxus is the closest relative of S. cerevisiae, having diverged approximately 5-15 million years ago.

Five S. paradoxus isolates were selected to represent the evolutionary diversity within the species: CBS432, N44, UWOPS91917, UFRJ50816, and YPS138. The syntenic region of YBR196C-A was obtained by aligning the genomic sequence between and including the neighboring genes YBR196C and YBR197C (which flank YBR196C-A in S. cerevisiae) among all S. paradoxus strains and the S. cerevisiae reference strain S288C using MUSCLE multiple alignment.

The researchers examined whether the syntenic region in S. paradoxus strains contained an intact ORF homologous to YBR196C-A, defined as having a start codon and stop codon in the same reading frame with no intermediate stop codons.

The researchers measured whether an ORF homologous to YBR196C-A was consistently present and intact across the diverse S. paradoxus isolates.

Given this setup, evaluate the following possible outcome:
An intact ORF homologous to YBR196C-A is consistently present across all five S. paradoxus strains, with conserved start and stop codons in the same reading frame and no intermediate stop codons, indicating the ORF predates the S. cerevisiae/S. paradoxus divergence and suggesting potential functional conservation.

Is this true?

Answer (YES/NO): NO